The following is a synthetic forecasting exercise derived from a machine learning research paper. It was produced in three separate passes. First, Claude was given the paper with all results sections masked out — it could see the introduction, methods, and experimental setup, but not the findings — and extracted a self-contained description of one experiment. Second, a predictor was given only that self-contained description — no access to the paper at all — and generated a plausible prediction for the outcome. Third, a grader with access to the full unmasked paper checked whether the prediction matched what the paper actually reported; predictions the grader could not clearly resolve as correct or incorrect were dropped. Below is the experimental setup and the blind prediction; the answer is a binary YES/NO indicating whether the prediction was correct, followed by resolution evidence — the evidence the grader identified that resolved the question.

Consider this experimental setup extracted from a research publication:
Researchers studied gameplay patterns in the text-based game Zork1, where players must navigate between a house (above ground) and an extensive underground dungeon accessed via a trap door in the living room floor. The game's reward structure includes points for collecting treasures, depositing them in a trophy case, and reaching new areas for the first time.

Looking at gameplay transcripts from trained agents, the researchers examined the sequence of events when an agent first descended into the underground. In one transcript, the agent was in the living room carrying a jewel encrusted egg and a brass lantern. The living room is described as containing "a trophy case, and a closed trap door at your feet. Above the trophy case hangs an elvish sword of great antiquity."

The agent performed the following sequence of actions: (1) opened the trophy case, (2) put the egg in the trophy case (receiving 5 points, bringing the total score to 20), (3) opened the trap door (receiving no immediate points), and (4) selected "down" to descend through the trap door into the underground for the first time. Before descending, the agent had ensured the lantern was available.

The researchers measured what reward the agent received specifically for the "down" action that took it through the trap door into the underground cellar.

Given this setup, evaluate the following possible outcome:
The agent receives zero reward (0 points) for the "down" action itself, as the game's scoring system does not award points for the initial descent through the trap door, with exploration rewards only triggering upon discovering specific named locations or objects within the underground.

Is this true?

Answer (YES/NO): NO